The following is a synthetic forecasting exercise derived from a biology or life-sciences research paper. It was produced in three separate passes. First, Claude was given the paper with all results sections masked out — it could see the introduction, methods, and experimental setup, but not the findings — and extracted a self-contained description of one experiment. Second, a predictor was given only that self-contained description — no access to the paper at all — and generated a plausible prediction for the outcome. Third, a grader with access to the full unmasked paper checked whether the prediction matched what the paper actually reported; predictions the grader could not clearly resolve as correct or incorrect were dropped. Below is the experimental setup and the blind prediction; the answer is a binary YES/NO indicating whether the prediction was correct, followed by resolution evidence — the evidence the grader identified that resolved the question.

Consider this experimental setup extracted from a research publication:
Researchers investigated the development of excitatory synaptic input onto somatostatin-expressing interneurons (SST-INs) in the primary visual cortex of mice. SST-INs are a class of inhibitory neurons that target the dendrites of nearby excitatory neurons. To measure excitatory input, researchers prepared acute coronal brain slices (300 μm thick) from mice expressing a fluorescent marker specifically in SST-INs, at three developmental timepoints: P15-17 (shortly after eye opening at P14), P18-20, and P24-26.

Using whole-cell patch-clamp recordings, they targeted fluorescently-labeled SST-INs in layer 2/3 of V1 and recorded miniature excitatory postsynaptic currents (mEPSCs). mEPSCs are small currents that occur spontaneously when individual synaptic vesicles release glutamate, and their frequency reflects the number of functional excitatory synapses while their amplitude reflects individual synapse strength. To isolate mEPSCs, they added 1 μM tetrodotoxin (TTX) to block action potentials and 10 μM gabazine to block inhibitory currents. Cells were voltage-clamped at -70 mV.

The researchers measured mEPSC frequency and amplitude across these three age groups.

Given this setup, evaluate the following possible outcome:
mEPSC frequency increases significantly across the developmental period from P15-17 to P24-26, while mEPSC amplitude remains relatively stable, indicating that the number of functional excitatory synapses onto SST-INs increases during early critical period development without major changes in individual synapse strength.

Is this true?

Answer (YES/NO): YES